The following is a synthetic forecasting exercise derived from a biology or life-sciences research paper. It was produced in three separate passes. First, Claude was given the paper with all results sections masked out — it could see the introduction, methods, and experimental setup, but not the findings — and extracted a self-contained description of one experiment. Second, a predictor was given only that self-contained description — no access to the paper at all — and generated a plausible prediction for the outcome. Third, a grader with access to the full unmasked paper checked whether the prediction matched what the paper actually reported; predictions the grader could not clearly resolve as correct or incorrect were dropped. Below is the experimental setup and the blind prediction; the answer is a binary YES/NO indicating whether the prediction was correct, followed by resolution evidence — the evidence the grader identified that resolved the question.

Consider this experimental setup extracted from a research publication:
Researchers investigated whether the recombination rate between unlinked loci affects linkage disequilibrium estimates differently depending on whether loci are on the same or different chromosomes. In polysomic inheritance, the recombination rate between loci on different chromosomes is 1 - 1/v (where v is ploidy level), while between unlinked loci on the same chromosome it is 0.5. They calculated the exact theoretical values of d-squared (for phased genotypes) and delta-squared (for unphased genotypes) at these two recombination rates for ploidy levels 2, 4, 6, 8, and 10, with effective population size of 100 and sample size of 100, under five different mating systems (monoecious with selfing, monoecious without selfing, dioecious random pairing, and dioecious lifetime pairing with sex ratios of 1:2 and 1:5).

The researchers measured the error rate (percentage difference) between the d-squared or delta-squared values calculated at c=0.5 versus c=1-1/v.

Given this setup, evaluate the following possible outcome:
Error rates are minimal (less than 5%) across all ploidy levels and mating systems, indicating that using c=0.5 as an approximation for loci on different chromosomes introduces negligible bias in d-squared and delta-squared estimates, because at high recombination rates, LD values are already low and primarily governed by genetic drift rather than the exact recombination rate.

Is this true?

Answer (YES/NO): NO